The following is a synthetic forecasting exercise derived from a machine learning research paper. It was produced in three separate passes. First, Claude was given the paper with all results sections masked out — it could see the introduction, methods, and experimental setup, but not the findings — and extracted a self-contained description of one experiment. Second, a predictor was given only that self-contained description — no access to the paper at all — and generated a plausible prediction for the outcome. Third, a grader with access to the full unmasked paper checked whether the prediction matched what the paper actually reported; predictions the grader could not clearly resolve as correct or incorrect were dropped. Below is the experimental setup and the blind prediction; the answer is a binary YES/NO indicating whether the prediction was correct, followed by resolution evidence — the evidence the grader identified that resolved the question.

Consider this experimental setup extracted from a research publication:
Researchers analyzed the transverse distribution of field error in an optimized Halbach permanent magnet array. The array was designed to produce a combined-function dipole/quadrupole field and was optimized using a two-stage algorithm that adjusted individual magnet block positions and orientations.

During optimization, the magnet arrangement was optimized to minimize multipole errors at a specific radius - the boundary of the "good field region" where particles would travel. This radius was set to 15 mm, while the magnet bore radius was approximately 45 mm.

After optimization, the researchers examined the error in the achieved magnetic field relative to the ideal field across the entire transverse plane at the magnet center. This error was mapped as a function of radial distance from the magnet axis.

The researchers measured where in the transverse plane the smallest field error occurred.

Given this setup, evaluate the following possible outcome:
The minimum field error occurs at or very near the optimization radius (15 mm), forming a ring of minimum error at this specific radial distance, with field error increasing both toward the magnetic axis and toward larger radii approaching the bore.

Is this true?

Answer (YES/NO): YES